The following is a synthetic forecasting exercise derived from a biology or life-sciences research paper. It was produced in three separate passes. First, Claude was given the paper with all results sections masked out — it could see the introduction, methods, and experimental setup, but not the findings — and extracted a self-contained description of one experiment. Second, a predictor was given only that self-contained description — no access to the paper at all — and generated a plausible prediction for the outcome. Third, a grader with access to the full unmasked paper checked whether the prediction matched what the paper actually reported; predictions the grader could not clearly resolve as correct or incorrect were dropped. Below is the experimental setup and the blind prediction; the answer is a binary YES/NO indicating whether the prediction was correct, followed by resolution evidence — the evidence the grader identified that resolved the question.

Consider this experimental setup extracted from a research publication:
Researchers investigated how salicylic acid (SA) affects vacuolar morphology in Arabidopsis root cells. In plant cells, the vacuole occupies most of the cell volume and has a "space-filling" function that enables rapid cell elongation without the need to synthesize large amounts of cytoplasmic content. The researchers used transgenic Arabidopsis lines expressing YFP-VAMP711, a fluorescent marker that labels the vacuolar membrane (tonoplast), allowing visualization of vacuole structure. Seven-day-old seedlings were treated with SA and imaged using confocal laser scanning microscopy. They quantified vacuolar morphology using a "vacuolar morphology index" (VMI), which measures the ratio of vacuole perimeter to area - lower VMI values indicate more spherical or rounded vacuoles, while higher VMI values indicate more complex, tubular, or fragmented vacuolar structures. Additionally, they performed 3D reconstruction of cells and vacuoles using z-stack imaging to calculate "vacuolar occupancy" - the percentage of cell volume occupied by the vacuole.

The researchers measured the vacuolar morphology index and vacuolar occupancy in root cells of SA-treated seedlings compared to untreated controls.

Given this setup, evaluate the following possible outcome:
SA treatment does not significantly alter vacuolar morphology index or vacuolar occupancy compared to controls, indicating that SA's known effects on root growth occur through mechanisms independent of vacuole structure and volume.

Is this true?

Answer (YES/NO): NO